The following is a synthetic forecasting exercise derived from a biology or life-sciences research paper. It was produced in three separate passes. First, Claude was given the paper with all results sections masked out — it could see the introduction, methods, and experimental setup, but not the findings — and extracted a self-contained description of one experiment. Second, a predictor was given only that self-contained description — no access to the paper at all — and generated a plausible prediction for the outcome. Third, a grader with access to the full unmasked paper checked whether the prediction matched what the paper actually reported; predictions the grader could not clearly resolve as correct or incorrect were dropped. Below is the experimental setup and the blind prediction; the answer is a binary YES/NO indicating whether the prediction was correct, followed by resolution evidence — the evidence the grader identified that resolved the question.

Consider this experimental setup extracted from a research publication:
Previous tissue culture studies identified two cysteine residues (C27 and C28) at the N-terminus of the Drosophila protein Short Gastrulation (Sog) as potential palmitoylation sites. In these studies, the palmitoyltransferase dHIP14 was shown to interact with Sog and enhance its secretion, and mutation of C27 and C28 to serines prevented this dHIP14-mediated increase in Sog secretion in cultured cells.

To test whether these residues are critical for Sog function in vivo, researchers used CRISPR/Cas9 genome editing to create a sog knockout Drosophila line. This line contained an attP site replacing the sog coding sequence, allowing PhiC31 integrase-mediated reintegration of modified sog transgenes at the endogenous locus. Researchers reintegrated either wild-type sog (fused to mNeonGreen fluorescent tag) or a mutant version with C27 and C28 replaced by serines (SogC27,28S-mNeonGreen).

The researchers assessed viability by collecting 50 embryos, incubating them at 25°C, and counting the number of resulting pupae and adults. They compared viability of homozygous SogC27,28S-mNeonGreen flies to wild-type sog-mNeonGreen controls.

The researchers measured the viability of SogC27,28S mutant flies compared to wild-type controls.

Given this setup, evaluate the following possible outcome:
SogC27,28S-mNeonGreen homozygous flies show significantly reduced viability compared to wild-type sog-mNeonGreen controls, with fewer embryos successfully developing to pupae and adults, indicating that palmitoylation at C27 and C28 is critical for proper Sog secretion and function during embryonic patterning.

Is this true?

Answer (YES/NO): NO